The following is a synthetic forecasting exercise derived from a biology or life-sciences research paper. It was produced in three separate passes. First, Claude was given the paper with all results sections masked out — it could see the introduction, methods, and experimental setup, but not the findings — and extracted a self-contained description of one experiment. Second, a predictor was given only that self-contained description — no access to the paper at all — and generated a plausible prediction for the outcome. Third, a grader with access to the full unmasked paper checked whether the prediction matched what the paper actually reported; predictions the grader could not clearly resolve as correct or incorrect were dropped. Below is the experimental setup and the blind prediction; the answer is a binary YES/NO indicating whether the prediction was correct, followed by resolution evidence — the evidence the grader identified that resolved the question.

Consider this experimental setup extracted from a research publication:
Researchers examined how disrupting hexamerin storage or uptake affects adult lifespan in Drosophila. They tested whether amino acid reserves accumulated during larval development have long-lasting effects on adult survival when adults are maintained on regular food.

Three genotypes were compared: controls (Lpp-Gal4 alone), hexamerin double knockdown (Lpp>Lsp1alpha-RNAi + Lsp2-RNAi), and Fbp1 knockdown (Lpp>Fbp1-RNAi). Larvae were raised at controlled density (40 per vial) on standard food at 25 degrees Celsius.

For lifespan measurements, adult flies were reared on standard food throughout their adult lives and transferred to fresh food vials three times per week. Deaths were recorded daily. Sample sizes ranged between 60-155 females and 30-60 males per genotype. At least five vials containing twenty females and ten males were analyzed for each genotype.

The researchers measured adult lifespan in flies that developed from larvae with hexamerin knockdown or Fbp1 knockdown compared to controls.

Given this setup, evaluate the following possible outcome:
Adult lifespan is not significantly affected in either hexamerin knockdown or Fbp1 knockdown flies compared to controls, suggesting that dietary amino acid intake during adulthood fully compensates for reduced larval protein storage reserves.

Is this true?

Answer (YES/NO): NO